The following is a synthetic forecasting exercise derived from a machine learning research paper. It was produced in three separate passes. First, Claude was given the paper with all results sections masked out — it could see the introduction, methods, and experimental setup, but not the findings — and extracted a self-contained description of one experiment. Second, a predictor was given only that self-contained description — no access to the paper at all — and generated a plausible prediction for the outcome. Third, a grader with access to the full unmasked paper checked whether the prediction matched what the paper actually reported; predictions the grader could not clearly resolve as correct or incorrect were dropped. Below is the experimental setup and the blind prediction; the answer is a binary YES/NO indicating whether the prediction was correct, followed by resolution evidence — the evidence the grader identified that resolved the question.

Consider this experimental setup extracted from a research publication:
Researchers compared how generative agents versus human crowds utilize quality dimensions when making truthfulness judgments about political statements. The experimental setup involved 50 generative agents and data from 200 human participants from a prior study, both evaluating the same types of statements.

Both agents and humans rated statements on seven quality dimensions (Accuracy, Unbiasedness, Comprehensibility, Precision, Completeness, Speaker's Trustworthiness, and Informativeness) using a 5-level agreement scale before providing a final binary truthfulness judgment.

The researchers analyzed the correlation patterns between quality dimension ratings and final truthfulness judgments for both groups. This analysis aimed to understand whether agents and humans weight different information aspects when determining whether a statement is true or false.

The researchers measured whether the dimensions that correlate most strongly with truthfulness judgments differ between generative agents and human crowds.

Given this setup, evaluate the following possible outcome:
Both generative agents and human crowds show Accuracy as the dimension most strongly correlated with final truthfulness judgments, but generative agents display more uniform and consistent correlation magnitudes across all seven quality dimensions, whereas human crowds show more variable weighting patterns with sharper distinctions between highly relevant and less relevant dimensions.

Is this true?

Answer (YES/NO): NO